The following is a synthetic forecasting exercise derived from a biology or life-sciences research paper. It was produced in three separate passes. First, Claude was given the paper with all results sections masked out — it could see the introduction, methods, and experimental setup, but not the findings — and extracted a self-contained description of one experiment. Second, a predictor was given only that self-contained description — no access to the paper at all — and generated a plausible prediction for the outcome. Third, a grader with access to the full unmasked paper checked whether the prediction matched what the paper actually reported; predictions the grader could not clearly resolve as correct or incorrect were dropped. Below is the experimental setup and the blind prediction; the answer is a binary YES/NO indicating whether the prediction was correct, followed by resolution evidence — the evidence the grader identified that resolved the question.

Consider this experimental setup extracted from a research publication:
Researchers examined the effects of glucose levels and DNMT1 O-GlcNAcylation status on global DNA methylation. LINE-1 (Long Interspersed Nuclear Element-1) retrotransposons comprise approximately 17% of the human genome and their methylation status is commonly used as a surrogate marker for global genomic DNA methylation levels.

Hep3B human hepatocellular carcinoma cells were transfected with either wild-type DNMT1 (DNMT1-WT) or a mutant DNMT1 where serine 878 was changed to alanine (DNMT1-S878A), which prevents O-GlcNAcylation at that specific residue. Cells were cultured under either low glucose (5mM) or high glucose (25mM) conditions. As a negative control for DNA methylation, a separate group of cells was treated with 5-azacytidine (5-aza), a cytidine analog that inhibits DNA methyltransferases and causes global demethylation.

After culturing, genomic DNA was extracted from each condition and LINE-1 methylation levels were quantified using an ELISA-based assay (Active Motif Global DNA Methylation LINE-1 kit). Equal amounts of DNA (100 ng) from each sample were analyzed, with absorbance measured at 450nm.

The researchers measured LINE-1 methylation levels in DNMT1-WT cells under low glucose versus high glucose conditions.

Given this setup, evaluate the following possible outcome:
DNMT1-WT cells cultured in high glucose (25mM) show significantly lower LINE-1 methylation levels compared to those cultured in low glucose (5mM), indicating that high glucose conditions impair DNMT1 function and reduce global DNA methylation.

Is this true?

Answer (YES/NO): YES